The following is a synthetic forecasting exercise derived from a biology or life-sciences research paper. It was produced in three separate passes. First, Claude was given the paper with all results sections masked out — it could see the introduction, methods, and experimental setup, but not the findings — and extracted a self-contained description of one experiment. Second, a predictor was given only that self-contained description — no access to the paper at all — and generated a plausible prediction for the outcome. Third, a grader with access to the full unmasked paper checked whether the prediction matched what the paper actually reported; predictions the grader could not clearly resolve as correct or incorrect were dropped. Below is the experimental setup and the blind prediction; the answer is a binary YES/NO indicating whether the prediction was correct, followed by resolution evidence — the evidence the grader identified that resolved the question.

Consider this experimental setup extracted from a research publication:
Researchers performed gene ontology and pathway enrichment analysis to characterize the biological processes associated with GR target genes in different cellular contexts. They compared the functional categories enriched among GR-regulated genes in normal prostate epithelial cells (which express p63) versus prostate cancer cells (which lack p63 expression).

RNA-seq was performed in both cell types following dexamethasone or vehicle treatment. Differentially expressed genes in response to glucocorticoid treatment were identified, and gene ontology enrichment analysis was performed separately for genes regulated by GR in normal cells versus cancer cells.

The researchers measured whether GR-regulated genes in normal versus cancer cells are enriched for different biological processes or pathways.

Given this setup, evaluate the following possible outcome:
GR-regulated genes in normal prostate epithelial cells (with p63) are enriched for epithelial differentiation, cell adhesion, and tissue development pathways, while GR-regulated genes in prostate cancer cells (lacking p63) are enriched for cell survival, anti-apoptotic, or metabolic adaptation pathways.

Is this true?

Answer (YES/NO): NO